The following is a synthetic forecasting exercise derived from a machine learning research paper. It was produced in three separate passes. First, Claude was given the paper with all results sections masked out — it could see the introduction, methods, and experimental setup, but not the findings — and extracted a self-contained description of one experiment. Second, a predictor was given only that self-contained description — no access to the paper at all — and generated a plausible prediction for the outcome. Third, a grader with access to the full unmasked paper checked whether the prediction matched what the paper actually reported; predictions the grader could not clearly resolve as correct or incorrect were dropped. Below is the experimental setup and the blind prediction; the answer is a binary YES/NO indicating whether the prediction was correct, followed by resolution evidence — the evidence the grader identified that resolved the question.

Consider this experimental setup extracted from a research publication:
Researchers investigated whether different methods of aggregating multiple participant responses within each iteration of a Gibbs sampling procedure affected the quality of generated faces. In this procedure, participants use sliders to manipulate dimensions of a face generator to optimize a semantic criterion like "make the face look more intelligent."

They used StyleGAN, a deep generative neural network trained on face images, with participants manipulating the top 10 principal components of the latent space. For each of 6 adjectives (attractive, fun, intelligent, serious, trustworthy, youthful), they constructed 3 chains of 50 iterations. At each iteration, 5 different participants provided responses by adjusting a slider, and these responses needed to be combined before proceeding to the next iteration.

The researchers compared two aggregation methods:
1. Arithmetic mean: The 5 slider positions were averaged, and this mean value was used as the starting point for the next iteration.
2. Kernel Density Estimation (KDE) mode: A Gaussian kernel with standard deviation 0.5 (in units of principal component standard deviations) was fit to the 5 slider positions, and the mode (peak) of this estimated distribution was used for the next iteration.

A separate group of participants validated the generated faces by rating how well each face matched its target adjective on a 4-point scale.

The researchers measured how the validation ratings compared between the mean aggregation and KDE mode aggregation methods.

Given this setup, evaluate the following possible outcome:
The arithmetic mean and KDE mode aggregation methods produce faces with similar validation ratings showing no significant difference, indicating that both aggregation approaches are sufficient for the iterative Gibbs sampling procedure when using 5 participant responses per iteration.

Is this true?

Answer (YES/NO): YES